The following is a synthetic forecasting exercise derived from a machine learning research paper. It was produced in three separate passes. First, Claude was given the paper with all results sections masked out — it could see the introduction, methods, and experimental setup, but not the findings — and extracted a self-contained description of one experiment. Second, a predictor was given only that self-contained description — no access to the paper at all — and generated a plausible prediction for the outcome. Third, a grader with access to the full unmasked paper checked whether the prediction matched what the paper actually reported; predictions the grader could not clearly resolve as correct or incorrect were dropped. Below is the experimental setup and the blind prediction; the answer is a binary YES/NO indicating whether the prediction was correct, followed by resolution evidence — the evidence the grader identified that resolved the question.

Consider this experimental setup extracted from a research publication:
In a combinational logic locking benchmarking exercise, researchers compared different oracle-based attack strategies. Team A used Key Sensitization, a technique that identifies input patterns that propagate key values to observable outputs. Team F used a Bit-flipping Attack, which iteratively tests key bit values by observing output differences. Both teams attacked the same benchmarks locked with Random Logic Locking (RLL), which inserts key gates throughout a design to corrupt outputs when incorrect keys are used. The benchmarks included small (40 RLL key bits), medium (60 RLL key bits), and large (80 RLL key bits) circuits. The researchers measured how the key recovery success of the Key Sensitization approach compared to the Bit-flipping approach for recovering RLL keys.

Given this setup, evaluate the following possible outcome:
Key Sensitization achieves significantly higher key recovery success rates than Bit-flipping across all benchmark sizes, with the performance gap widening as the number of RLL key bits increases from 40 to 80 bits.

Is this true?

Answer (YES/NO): NO